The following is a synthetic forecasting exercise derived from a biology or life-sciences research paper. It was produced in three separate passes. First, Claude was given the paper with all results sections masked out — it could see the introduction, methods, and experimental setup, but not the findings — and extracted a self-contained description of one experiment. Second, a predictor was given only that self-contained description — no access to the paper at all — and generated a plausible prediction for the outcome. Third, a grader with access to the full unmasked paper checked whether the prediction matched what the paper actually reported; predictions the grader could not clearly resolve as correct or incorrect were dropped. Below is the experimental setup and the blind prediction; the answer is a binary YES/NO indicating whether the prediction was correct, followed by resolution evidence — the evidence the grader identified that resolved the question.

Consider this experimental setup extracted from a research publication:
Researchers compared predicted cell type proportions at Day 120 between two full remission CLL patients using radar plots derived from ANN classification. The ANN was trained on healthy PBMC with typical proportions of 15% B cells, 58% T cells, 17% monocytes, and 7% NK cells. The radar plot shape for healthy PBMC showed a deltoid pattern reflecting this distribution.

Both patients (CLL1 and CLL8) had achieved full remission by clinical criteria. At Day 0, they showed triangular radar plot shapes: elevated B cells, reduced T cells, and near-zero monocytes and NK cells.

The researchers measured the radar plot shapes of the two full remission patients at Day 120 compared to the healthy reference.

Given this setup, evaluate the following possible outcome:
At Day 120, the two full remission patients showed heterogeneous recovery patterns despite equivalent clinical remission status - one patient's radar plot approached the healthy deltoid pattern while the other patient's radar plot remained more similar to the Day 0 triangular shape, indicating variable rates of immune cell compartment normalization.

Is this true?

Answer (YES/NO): NO